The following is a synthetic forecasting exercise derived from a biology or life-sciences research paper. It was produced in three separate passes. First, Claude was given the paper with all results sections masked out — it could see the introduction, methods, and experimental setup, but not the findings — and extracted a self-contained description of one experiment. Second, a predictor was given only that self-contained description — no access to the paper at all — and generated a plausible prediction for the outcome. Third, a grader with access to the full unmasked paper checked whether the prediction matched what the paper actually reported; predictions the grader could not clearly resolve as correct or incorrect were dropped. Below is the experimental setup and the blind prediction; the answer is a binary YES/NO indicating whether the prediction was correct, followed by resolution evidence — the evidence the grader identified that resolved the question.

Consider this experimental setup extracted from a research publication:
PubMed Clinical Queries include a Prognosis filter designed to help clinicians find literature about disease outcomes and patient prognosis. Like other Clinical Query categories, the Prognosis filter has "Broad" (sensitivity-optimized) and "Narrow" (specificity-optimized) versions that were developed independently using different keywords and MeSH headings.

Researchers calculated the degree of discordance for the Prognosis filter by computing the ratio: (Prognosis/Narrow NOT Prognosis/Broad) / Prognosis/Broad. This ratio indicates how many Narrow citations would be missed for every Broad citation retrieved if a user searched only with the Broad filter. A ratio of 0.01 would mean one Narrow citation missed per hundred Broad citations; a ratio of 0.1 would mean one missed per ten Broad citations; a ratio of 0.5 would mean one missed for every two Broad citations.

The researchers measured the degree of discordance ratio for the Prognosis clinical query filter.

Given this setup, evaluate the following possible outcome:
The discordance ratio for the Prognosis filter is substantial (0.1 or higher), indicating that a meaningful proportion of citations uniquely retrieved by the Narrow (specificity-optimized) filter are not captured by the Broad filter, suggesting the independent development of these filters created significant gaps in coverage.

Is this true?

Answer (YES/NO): NO